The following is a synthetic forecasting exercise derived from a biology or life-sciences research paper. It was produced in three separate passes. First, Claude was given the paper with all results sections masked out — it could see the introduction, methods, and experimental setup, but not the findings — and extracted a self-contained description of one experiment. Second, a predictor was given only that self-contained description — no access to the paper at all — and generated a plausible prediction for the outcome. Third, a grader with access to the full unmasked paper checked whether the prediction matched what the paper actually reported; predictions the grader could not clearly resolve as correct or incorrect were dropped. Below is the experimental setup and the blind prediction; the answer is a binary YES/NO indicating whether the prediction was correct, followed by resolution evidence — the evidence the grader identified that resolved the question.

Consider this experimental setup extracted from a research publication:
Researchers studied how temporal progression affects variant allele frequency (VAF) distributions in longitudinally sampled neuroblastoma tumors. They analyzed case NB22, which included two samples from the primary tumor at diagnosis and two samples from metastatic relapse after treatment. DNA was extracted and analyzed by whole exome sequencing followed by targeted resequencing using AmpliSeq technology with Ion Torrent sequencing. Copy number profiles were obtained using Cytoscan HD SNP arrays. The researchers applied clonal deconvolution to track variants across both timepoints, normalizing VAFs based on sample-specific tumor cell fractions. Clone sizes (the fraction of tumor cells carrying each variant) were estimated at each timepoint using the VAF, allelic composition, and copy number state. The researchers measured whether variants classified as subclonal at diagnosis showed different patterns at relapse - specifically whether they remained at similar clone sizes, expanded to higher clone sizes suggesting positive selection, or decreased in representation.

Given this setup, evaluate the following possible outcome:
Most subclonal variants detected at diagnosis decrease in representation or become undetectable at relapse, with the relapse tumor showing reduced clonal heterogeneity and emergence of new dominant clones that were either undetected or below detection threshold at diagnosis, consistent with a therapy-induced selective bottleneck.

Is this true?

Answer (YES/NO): NO